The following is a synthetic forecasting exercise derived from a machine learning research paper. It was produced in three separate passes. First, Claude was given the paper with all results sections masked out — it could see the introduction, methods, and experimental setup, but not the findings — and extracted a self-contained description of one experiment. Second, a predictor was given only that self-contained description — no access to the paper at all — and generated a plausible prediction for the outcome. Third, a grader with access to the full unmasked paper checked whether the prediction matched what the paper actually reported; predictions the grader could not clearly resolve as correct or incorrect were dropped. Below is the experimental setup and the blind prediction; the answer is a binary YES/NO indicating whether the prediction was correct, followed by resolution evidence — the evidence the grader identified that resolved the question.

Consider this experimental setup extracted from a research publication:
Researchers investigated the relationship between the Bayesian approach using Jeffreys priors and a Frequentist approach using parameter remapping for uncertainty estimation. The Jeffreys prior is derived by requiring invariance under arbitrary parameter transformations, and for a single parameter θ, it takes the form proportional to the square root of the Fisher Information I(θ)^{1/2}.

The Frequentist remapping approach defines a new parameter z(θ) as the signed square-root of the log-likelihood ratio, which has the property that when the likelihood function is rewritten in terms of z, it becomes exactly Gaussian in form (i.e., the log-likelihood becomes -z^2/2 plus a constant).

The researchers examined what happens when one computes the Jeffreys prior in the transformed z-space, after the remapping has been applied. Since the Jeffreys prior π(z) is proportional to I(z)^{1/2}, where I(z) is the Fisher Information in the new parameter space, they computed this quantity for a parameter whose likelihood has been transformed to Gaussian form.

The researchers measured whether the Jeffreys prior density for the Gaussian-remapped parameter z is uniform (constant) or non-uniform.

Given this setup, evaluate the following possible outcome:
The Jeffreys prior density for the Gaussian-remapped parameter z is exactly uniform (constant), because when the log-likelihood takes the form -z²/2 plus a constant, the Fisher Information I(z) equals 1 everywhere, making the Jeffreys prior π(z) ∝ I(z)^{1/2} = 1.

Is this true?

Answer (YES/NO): YES